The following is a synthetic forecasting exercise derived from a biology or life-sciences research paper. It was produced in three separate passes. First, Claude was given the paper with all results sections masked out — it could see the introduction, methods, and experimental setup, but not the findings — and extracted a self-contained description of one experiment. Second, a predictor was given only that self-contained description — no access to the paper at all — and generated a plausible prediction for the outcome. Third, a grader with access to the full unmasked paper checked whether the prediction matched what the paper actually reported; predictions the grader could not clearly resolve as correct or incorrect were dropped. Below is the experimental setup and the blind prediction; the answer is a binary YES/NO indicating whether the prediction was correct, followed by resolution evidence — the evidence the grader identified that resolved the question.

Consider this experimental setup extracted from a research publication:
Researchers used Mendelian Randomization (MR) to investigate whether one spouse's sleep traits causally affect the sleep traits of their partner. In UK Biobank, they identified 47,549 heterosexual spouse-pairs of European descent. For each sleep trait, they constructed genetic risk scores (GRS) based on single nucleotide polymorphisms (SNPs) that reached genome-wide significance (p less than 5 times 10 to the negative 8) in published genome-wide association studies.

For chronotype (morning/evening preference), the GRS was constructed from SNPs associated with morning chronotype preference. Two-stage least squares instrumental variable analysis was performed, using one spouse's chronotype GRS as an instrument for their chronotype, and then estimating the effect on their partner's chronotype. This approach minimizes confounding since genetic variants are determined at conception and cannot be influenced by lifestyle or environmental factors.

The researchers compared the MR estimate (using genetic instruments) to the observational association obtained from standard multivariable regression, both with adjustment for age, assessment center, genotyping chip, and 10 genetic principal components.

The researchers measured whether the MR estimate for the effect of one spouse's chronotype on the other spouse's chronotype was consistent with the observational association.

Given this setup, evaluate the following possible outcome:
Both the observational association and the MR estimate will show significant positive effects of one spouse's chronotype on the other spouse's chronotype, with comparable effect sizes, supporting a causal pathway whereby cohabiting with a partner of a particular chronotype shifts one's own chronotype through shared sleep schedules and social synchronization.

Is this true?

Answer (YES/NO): NO